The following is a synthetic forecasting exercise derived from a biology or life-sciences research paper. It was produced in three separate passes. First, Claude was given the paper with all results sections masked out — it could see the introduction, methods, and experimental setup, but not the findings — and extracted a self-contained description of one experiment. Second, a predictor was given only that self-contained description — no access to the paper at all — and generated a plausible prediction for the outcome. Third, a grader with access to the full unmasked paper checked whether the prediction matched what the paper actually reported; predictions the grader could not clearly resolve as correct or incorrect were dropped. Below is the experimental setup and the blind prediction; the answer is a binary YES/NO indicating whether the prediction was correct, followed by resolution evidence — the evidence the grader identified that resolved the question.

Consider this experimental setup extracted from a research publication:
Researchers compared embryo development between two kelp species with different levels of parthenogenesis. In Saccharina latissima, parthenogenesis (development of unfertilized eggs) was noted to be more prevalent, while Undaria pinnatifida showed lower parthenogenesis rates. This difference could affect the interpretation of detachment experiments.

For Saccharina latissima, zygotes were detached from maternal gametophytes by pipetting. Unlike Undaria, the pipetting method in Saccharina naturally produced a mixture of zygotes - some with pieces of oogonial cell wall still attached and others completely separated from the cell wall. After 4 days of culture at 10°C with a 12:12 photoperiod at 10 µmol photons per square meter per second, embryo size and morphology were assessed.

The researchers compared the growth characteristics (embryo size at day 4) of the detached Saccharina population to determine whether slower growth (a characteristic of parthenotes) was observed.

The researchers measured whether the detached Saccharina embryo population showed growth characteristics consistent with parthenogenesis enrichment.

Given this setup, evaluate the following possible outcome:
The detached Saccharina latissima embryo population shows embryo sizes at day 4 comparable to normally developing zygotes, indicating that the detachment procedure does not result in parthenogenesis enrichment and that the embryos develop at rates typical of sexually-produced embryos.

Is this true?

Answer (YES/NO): NO